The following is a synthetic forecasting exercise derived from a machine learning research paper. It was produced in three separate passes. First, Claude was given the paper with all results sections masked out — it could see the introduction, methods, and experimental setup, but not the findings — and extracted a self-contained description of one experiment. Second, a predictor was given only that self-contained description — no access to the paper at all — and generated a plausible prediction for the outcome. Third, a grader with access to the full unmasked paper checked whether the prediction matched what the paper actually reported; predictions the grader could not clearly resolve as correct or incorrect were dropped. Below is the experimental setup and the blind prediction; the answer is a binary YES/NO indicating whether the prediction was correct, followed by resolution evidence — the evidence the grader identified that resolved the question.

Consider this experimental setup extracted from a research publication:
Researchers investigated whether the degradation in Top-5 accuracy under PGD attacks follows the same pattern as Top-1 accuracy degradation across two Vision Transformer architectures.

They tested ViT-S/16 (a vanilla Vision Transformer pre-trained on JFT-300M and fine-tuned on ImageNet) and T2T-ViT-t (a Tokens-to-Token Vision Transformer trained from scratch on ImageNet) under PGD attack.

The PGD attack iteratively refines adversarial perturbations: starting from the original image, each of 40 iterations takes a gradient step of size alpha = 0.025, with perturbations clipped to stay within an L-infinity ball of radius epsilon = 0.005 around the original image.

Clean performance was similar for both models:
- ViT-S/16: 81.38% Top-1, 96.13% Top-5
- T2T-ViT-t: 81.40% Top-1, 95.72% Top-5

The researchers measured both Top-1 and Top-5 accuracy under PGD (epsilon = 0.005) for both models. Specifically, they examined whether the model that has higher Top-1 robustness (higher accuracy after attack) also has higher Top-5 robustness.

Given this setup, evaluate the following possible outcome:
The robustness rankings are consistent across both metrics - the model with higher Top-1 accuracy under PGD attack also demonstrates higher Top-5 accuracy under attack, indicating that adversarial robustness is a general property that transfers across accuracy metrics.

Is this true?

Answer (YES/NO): NO